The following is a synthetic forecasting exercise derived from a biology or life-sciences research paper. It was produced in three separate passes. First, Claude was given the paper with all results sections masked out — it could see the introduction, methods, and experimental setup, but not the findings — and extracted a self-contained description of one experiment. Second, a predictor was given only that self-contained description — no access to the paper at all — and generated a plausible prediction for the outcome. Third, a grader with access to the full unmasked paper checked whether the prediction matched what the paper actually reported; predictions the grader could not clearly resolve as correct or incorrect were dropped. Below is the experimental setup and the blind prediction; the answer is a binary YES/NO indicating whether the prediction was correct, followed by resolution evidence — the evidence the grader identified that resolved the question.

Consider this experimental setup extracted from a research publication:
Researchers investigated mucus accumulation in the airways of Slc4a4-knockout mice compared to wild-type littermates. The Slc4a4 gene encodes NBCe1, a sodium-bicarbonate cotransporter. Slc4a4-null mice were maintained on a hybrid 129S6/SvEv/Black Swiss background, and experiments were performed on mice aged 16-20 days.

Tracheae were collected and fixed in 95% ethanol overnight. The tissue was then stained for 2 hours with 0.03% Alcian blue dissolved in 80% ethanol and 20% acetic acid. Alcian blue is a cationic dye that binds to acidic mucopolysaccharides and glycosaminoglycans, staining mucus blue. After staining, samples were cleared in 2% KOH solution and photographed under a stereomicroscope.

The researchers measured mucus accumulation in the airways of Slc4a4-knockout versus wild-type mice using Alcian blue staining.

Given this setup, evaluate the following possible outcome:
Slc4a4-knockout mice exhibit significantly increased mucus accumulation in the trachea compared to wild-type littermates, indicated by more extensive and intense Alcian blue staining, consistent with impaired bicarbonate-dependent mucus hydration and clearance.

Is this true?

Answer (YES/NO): YES